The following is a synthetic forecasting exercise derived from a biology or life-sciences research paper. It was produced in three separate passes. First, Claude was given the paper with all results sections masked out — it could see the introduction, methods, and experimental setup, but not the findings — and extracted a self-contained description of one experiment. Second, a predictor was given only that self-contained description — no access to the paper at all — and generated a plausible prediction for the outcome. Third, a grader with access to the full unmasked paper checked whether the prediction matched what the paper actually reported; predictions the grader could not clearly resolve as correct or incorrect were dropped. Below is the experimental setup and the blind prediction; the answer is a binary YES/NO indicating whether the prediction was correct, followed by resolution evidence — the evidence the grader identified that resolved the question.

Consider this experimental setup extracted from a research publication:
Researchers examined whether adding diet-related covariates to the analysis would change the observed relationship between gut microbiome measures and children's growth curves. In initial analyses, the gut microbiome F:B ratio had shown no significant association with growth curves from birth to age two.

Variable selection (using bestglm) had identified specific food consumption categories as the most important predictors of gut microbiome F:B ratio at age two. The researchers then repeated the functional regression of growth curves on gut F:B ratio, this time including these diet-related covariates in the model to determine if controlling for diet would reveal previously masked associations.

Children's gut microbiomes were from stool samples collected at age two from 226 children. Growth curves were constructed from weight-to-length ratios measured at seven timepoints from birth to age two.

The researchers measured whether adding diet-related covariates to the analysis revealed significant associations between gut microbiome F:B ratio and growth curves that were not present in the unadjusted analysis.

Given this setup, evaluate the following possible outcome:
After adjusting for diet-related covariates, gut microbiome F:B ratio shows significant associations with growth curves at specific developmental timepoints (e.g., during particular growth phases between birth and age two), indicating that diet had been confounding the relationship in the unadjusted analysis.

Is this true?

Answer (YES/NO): NO